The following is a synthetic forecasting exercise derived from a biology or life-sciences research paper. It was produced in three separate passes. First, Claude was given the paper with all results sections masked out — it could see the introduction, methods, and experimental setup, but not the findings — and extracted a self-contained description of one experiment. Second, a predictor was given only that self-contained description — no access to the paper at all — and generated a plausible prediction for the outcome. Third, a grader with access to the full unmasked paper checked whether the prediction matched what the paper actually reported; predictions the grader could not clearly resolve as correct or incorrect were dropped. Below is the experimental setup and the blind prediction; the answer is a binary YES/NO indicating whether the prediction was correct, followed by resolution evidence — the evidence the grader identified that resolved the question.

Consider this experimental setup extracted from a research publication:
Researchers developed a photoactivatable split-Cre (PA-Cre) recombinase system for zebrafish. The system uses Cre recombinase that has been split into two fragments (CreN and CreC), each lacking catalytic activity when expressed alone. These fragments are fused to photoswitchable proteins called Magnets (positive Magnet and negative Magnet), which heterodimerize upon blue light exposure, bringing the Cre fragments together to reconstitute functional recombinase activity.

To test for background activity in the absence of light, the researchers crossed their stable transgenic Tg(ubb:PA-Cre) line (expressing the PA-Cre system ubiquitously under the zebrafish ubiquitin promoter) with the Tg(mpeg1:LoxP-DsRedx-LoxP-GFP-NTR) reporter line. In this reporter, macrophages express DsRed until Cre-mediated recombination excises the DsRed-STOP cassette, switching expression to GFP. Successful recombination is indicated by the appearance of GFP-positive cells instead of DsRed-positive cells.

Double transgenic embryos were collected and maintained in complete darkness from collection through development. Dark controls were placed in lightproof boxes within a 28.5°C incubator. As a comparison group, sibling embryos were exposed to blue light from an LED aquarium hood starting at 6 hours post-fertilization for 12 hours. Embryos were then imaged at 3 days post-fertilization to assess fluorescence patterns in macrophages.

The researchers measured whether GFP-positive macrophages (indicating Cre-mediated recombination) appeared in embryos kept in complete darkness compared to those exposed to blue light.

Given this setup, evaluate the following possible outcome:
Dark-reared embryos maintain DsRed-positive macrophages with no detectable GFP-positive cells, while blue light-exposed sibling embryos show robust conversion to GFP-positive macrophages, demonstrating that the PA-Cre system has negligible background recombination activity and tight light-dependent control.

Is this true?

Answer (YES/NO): YES